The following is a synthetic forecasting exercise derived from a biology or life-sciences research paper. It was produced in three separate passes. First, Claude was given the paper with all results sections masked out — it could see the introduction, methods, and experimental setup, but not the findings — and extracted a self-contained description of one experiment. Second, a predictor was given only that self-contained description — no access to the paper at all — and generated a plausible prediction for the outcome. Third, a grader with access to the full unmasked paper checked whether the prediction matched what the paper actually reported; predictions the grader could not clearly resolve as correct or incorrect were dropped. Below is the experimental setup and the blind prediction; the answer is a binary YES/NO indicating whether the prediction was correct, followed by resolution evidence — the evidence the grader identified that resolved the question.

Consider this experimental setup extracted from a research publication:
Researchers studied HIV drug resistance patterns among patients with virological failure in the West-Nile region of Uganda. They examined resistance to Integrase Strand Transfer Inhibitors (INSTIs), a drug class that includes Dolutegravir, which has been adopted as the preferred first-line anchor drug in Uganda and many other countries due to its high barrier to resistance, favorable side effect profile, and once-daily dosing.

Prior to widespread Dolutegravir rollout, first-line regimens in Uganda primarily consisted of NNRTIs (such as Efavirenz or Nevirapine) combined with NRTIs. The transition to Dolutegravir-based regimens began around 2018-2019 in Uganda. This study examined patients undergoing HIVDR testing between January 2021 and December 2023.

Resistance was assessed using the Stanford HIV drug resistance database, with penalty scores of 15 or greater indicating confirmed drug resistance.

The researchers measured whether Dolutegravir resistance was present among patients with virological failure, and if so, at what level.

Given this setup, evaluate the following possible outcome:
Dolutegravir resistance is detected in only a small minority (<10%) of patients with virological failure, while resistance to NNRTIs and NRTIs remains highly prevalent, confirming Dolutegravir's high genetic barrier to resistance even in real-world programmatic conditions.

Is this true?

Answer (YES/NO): NO